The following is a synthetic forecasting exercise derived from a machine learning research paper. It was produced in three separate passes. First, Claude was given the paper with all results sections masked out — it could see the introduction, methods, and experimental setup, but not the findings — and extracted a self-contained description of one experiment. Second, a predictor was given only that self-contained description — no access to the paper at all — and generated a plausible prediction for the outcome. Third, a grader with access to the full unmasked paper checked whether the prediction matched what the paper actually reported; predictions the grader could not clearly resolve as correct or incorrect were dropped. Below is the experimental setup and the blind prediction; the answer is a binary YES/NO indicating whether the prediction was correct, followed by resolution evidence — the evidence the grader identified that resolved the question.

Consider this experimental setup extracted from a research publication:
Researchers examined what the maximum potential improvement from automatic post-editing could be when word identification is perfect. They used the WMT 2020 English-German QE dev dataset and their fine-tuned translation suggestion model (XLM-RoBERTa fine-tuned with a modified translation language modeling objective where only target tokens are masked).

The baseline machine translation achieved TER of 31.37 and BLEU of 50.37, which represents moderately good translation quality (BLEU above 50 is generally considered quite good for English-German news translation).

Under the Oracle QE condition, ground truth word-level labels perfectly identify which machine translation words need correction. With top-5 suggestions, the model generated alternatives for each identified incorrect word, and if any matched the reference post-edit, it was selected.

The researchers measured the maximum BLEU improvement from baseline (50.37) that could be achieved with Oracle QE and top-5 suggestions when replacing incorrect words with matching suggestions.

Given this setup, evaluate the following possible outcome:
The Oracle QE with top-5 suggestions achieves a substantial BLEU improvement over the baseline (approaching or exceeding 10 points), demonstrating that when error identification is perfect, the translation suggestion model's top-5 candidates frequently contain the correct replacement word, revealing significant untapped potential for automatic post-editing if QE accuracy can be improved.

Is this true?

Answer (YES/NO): YES